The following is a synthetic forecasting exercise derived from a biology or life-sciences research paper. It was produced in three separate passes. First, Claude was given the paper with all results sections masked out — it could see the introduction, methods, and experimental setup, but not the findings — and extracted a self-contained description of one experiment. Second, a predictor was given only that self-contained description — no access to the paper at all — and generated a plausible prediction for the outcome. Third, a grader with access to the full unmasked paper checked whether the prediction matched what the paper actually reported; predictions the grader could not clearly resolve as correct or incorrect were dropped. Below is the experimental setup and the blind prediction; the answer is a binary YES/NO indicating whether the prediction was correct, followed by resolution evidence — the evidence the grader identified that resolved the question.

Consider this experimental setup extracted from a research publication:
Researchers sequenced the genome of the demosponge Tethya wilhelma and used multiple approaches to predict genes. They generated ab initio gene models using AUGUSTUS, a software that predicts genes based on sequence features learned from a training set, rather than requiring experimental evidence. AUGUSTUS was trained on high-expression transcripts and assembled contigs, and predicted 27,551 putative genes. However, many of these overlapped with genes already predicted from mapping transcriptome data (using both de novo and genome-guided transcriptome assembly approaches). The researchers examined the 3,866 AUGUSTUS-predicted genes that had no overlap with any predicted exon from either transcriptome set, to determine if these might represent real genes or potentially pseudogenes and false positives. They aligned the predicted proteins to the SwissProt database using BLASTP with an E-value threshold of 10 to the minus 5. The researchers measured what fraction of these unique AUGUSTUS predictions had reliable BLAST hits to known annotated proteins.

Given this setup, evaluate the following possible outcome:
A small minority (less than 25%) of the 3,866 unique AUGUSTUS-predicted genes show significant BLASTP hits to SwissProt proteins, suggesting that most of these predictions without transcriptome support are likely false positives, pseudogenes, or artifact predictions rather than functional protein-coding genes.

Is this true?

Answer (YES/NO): YES